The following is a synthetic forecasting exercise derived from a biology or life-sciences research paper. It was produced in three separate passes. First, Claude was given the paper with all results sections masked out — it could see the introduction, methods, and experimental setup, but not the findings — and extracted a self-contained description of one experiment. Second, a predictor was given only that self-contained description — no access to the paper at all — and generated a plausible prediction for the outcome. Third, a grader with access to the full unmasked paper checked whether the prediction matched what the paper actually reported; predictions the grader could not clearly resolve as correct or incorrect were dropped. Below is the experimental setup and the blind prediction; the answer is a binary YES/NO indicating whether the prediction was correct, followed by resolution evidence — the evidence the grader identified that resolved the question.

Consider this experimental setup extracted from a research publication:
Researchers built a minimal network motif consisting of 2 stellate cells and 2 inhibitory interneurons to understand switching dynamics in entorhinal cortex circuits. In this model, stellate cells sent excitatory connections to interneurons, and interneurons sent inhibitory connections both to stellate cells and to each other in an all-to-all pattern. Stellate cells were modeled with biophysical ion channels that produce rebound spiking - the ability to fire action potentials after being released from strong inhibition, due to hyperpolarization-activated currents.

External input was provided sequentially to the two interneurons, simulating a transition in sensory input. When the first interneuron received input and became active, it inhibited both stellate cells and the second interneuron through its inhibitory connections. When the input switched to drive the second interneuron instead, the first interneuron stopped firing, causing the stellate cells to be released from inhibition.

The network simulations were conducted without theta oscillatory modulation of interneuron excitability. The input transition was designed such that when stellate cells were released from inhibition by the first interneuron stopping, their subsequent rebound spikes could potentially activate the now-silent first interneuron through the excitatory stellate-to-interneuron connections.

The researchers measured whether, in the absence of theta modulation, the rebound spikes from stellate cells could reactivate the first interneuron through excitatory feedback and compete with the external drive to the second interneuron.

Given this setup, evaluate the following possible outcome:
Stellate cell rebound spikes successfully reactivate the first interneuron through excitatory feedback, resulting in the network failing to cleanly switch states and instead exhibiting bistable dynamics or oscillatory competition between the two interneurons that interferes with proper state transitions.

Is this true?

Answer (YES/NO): YES